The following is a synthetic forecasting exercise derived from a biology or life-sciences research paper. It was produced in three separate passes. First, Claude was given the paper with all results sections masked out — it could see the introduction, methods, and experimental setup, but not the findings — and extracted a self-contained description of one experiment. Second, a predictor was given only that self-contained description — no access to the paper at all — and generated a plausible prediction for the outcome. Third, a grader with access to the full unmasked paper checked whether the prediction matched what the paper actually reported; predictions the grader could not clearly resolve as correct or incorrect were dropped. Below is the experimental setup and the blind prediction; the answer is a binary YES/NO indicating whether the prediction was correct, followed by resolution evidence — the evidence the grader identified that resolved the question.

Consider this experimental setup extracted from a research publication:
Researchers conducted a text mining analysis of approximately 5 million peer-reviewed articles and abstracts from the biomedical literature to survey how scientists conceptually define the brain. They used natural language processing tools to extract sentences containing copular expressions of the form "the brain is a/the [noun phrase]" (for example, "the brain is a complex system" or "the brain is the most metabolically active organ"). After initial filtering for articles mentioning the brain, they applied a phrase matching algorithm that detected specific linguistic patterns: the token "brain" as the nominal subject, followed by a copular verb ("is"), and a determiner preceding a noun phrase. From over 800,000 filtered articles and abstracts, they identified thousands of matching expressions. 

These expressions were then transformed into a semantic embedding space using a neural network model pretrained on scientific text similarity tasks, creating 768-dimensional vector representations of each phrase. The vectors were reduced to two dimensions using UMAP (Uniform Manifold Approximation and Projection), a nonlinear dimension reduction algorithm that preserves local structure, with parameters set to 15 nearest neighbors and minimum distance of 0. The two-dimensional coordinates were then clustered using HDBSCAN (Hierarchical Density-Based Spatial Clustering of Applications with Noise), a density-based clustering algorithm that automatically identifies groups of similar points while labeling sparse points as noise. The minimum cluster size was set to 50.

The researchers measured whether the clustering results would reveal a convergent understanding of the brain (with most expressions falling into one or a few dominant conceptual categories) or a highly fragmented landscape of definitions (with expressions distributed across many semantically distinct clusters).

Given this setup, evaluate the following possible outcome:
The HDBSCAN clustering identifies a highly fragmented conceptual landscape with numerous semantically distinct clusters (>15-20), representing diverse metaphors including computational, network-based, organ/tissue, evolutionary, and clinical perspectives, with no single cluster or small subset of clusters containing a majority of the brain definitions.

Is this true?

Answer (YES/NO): YES